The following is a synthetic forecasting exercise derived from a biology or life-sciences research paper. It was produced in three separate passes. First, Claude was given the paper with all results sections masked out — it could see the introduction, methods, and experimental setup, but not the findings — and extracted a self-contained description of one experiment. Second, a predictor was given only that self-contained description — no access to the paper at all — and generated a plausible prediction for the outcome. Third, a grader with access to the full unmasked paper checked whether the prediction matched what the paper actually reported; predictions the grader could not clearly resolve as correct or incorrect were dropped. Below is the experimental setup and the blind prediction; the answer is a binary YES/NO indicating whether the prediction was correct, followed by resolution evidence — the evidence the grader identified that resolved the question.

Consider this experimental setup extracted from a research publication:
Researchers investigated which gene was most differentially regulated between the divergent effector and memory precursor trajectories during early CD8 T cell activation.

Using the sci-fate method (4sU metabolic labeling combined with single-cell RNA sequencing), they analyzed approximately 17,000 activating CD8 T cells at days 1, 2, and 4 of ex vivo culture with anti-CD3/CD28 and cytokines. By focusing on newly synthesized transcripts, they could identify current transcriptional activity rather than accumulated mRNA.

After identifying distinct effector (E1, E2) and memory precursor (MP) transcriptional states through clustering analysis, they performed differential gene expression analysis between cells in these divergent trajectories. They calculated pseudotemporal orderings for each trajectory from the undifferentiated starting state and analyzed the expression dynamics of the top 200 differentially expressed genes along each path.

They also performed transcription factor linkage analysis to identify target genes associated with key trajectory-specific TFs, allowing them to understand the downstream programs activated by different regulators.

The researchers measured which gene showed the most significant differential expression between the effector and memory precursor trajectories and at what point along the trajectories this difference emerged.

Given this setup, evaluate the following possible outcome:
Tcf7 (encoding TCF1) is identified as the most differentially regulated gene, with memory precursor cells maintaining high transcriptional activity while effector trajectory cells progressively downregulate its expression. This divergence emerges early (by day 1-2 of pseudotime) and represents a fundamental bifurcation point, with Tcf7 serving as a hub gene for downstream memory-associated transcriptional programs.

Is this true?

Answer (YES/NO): YES